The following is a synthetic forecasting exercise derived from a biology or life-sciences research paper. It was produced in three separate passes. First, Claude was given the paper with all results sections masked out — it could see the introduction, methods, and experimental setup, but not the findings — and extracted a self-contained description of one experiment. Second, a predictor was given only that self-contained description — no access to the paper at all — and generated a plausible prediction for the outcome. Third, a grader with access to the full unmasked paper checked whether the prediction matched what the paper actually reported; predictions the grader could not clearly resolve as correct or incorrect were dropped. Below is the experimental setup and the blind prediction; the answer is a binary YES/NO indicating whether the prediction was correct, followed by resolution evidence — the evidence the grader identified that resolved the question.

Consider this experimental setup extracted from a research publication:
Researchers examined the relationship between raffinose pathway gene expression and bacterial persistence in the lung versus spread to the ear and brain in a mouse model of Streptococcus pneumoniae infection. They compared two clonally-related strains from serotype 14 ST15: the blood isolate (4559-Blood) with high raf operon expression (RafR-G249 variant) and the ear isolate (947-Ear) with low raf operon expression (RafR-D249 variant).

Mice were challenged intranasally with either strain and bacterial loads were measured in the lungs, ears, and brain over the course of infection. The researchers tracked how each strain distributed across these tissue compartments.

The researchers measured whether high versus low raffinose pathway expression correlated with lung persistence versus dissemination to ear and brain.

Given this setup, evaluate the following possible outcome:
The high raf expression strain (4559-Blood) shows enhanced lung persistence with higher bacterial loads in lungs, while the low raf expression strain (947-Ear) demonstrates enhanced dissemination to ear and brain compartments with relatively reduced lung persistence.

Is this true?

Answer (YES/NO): YES